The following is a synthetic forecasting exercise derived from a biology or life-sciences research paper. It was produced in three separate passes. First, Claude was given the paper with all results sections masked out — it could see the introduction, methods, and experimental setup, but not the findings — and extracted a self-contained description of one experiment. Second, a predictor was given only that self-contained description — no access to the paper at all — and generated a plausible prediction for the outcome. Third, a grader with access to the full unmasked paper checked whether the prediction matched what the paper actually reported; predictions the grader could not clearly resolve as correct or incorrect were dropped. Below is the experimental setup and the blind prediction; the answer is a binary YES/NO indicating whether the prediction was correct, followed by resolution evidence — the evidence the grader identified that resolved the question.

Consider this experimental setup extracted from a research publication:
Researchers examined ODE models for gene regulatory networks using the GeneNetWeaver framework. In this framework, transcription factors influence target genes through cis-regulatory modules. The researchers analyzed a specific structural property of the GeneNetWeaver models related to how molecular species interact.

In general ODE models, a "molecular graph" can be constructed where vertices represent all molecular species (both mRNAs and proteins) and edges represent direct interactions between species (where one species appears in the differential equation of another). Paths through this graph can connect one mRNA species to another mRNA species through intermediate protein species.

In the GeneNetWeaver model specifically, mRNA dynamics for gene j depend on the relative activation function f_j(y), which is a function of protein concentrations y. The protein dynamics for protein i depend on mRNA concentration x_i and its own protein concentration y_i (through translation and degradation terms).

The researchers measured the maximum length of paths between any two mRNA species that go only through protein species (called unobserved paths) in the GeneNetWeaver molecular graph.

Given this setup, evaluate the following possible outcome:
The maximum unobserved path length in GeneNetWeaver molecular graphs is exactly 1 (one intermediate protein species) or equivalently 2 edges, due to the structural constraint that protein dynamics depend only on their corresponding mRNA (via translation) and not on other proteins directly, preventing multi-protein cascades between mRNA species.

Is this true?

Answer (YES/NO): YES